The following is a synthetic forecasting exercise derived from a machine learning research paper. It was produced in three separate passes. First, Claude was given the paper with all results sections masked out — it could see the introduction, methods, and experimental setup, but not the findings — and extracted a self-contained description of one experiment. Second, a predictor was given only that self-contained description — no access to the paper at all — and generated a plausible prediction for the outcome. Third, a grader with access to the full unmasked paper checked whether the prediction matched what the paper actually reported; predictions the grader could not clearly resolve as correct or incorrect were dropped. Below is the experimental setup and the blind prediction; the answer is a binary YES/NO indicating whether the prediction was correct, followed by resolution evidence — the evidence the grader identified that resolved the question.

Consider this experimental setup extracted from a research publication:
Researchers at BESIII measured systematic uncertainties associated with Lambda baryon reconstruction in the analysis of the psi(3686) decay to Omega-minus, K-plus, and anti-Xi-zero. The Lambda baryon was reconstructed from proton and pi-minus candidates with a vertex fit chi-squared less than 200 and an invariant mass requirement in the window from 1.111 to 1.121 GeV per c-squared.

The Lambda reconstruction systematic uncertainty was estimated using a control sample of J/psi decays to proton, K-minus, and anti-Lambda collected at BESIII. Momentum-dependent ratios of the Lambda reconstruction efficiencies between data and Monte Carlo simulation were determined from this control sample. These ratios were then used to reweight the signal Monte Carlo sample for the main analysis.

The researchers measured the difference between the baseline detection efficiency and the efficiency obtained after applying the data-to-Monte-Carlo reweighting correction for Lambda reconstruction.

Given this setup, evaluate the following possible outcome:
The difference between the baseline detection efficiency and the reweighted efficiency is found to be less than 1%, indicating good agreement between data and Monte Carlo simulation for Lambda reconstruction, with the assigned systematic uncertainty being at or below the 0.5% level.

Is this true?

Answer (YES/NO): NO